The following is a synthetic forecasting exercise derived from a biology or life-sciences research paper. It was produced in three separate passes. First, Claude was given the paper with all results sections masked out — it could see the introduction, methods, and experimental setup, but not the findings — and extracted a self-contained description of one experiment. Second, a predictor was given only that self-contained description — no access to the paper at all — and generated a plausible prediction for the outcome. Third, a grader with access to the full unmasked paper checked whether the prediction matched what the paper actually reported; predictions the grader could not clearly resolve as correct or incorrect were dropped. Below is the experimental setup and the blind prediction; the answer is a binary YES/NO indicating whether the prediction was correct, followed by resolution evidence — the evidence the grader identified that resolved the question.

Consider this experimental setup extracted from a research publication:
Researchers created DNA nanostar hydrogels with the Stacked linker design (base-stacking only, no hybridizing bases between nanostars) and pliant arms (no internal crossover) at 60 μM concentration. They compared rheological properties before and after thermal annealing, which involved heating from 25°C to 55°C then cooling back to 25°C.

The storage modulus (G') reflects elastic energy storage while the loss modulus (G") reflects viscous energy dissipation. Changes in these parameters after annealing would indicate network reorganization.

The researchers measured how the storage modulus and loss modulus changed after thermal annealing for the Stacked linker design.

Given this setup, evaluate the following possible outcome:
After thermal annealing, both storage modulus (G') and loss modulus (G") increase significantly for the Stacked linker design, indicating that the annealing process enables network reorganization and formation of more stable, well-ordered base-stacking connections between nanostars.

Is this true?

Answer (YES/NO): NO